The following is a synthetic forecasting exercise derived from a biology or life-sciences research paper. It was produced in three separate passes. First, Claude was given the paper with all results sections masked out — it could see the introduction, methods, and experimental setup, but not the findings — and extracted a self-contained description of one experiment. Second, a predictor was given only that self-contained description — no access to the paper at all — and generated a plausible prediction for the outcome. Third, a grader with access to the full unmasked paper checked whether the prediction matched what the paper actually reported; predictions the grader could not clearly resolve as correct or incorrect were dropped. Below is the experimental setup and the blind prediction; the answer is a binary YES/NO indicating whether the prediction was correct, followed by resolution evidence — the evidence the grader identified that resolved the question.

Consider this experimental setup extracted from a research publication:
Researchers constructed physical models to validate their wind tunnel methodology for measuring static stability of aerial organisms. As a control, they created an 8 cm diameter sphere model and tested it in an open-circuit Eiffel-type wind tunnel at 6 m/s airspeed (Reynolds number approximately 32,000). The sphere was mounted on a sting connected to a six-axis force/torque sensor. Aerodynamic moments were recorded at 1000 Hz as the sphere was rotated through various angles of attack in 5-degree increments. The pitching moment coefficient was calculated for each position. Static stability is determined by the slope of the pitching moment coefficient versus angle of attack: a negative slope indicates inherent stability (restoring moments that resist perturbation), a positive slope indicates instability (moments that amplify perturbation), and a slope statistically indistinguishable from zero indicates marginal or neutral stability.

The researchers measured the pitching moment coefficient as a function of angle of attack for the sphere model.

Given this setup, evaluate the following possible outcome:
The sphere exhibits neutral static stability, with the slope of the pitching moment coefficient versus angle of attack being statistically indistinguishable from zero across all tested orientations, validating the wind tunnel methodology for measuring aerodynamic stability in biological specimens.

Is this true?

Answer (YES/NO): YES